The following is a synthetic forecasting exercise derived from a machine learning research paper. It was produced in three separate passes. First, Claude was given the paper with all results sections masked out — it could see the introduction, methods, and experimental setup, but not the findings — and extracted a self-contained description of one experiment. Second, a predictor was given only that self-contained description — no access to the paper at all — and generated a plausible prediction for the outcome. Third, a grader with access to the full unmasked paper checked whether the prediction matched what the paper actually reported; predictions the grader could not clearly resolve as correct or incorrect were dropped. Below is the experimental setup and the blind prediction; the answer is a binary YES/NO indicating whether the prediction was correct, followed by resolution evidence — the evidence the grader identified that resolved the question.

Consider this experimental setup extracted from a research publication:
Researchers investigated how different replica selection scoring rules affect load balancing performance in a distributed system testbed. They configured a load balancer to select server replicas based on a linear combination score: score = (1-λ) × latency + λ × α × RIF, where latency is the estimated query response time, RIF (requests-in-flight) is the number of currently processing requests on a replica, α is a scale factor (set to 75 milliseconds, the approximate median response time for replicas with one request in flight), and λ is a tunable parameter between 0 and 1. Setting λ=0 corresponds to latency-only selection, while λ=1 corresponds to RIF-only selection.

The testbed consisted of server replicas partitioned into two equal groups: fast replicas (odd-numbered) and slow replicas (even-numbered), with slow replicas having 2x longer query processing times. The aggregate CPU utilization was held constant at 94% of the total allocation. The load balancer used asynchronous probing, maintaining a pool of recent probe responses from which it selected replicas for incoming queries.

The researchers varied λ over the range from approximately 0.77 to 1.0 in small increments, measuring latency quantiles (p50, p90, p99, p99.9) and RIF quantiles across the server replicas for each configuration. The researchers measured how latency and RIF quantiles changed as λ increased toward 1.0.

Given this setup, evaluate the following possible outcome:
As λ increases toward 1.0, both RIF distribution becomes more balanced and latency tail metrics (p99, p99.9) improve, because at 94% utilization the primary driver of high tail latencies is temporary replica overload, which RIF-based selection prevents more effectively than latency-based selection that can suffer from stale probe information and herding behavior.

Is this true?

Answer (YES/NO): YES